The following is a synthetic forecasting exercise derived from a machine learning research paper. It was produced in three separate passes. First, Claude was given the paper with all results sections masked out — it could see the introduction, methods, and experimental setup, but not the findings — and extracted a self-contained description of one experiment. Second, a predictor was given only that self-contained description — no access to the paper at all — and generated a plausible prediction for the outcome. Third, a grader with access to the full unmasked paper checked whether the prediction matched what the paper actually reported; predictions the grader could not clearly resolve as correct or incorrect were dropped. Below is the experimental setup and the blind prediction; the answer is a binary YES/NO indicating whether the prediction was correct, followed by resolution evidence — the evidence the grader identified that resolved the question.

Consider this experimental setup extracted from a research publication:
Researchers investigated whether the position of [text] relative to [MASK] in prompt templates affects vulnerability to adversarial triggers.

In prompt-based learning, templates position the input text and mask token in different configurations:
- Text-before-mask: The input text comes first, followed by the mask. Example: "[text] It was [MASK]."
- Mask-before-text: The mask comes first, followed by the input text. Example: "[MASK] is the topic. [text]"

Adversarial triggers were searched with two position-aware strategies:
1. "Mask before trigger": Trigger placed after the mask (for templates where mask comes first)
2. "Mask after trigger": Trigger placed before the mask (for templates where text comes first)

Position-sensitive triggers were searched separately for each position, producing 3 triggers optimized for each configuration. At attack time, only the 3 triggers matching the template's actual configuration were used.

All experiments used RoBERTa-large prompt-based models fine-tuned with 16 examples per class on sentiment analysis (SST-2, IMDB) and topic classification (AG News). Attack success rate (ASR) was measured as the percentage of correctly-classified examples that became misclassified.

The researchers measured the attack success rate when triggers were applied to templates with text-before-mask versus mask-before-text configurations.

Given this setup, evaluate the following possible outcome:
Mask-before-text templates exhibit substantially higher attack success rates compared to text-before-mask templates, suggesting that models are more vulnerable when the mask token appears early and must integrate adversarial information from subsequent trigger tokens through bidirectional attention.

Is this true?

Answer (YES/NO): NO